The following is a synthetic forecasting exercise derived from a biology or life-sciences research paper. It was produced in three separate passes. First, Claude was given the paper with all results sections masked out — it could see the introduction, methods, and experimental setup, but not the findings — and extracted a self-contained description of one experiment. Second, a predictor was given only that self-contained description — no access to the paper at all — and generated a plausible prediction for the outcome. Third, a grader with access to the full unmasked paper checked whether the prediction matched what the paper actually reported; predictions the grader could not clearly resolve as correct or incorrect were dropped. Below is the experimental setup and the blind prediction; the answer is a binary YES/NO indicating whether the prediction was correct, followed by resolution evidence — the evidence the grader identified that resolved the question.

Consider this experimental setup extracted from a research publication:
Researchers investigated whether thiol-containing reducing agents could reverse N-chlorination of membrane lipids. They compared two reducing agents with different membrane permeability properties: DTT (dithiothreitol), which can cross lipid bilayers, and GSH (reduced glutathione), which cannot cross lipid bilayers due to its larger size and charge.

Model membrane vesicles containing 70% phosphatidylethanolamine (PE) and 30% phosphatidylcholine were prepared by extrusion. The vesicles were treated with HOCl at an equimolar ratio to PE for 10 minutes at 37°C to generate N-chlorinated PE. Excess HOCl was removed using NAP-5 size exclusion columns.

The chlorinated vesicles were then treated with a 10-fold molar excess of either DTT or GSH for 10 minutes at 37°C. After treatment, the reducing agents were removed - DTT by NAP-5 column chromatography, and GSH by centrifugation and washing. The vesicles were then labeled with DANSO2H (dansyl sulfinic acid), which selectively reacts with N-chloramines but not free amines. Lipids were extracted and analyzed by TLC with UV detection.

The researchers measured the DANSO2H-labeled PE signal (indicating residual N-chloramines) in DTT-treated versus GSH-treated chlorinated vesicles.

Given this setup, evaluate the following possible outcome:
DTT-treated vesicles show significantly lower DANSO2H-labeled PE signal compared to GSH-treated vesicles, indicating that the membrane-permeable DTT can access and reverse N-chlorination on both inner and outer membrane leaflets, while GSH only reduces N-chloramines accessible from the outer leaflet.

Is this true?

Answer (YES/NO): YES